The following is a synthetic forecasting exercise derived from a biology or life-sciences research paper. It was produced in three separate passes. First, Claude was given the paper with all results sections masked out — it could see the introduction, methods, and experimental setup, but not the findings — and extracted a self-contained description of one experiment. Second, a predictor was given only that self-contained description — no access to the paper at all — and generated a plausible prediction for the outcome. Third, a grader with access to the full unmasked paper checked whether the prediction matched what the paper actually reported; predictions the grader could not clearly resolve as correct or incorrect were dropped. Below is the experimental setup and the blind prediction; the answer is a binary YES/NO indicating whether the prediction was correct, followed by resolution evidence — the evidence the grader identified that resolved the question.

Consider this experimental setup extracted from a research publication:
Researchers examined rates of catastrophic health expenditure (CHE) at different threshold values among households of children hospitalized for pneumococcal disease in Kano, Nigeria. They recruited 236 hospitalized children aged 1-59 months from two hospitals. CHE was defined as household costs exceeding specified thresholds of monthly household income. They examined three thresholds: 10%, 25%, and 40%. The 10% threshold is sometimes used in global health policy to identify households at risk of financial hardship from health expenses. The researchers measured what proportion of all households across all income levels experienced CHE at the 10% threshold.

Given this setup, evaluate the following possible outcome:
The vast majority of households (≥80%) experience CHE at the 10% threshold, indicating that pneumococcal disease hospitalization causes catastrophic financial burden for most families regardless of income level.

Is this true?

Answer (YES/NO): YES